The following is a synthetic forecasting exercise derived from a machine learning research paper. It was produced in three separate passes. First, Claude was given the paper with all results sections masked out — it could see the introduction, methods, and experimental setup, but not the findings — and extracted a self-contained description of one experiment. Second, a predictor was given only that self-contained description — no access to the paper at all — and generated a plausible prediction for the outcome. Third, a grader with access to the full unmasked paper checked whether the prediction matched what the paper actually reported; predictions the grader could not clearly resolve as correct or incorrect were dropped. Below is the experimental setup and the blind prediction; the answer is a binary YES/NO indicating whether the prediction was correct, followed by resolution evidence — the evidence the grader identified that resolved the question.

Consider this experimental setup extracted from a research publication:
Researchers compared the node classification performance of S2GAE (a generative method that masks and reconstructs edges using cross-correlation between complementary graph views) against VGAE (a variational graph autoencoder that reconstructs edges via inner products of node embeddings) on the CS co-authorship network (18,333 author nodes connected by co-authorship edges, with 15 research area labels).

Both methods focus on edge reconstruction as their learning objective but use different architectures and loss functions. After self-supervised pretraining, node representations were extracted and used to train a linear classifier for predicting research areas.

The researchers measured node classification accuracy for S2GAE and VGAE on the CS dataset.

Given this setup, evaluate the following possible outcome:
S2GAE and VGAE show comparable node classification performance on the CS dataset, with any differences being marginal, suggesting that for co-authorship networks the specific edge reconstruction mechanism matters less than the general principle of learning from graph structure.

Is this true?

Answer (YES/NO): NO